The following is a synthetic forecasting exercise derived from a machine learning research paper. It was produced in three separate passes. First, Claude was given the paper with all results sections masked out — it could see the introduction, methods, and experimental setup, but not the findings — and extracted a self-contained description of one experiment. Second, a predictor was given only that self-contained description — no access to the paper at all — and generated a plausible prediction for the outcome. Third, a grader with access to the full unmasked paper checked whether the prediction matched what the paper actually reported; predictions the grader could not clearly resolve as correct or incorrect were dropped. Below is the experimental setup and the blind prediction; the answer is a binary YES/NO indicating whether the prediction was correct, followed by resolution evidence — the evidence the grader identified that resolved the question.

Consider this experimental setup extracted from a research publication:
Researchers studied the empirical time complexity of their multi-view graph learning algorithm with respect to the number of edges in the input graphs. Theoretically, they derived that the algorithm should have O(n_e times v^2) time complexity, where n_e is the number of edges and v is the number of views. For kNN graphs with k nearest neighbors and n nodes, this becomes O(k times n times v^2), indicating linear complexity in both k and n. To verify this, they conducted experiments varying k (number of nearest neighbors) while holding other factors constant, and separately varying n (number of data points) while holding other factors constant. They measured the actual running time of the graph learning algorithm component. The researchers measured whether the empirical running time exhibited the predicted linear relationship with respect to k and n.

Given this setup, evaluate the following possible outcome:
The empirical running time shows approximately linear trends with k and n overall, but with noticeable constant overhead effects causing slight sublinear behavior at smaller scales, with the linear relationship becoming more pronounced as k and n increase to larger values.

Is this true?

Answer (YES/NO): NO